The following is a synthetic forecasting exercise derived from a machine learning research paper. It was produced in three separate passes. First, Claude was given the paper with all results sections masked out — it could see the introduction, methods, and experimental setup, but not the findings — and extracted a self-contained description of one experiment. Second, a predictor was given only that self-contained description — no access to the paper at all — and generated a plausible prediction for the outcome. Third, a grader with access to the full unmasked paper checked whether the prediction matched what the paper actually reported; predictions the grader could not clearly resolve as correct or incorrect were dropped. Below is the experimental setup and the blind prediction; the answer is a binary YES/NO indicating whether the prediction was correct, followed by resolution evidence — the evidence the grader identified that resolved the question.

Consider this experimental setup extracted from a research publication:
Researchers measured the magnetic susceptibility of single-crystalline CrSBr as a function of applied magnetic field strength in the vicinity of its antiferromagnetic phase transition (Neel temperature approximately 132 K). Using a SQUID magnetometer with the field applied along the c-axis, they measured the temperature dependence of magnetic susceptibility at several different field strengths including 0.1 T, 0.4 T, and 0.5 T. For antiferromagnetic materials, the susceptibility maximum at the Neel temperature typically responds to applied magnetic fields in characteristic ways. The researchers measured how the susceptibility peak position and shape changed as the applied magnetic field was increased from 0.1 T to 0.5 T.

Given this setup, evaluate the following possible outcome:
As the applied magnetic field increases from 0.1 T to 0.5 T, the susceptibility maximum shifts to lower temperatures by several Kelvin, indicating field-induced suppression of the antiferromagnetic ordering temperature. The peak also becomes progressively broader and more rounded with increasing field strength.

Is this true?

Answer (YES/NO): YES